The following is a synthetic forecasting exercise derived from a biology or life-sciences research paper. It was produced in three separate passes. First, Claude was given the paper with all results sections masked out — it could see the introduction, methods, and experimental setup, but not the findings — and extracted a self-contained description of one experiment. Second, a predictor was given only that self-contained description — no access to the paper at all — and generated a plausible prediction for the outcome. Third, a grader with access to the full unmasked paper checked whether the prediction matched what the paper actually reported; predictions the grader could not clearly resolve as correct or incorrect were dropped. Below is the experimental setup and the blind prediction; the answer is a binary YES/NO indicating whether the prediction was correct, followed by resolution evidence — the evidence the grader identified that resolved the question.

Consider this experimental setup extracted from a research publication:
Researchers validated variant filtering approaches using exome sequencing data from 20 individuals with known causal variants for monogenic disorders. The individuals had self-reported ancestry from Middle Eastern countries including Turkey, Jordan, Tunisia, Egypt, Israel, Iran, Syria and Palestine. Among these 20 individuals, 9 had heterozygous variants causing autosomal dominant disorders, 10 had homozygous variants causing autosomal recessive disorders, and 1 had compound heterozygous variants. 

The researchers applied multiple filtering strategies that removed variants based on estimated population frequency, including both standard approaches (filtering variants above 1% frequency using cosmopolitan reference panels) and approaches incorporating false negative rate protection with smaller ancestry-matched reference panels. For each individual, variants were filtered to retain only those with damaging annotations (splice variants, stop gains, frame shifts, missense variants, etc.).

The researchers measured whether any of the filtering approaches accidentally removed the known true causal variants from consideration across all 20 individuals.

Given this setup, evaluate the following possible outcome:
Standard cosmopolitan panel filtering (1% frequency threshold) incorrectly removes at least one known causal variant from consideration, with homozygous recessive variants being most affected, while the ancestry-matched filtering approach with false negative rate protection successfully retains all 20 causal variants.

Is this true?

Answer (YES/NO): NO